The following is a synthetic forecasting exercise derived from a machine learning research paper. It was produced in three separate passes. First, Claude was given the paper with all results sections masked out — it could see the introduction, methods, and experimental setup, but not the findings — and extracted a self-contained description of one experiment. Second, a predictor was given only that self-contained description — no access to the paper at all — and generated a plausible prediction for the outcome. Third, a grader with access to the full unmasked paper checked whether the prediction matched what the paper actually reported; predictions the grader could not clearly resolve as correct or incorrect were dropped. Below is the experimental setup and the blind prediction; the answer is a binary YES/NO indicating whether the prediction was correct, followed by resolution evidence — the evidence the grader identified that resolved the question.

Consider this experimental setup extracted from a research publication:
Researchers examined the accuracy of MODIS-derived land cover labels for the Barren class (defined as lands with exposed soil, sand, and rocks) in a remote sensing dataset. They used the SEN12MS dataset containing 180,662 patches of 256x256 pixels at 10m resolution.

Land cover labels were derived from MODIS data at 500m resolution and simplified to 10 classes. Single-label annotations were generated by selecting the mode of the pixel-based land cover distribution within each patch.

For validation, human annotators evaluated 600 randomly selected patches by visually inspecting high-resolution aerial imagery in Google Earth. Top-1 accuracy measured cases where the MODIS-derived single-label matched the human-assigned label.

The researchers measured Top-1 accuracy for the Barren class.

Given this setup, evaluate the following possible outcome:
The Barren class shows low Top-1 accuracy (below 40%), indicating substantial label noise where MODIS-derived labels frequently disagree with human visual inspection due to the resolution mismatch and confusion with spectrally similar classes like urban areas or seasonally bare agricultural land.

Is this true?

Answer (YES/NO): NO